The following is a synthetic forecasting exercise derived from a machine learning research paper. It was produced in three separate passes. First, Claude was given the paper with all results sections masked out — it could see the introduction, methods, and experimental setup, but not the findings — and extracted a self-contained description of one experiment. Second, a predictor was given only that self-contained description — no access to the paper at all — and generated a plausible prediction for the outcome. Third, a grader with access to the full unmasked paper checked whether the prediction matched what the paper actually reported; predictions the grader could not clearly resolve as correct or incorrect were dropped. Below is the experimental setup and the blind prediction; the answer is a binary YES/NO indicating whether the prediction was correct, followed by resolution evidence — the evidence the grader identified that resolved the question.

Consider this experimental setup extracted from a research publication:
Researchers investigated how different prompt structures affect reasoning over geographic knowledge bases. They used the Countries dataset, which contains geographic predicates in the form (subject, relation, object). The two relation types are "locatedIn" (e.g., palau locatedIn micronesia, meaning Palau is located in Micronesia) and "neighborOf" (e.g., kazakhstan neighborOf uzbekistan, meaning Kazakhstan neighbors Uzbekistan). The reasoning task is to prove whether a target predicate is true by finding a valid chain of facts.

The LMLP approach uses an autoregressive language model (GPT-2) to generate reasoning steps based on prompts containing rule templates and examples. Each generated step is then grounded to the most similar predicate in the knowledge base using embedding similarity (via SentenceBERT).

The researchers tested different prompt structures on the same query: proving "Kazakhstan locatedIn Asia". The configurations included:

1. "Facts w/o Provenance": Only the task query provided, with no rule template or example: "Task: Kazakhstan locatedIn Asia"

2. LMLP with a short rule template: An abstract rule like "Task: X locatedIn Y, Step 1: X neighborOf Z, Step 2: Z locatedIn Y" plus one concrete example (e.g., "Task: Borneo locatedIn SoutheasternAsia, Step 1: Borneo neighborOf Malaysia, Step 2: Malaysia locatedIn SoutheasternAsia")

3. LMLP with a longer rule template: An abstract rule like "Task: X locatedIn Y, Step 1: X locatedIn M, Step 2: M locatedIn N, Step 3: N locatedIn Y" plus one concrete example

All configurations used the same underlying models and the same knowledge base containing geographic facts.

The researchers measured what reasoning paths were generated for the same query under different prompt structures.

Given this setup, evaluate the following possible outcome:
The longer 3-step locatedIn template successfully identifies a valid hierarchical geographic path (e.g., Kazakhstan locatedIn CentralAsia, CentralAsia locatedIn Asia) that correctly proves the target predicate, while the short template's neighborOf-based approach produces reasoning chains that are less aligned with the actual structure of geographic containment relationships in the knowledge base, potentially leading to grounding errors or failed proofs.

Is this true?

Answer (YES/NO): NO